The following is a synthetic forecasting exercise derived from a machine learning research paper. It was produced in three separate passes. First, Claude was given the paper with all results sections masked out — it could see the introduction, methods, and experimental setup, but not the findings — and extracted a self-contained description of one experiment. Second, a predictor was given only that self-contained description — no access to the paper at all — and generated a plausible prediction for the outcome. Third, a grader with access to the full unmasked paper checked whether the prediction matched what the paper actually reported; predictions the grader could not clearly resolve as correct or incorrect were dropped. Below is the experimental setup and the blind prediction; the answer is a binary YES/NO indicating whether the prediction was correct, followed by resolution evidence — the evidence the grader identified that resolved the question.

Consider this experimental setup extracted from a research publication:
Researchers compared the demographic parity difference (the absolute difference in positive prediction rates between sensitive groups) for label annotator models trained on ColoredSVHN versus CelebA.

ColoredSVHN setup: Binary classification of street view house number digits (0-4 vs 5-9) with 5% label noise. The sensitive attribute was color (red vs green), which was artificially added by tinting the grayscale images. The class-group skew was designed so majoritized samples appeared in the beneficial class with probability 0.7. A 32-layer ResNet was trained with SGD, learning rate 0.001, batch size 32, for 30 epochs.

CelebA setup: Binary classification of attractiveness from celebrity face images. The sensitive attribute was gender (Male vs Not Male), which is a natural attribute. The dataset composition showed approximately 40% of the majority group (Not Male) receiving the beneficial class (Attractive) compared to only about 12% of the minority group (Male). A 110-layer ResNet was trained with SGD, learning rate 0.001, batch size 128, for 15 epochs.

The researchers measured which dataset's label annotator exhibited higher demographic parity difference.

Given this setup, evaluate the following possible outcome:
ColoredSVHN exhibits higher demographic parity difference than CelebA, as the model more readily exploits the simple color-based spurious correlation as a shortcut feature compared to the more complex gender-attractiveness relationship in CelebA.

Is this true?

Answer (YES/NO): NO